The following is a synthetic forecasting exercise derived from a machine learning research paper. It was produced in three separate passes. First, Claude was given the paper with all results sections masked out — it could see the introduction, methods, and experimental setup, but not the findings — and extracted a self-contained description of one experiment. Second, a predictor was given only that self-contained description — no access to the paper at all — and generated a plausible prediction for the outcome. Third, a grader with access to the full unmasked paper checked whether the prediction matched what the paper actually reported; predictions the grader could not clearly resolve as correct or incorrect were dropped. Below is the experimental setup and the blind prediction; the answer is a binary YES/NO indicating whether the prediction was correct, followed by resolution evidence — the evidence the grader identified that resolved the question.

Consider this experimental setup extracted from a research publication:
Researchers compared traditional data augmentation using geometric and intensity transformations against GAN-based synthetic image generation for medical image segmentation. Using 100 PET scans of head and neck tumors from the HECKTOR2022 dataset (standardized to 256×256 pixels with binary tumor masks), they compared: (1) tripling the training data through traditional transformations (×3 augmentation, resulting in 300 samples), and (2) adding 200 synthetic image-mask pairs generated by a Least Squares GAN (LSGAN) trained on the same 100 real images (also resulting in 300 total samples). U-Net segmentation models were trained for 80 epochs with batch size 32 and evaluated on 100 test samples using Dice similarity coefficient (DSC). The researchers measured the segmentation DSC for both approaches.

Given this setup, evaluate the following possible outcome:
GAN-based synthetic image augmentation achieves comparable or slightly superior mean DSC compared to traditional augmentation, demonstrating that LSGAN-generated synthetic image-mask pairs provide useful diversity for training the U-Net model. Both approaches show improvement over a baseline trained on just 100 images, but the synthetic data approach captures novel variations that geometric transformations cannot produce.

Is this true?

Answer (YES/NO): YES